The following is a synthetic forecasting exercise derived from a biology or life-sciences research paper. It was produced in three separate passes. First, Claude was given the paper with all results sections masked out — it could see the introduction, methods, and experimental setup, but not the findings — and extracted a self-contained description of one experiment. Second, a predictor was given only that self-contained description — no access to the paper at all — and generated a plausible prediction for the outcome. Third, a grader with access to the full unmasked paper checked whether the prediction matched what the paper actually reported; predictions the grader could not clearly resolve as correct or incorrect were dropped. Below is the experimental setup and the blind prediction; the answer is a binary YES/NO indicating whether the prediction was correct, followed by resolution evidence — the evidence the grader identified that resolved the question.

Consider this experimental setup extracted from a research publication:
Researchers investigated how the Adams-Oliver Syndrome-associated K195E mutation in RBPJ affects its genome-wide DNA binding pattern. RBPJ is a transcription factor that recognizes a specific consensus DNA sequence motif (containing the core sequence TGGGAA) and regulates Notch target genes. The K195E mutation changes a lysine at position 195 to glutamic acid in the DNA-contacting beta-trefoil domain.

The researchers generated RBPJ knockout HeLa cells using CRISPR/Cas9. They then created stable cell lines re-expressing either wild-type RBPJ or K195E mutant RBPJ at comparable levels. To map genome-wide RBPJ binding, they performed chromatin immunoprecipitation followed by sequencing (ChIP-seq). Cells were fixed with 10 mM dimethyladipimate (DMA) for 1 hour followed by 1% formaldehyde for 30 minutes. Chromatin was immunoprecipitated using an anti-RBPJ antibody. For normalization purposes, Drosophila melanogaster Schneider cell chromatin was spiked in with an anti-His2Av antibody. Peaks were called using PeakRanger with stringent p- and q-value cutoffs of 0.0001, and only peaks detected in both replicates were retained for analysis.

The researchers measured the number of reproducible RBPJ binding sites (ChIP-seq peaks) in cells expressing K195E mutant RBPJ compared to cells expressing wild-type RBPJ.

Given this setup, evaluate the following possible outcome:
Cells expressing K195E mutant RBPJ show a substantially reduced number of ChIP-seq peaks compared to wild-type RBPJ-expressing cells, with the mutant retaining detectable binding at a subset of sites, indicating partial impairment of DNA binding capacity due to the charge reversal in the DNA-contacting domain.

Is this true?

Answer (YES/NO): YES